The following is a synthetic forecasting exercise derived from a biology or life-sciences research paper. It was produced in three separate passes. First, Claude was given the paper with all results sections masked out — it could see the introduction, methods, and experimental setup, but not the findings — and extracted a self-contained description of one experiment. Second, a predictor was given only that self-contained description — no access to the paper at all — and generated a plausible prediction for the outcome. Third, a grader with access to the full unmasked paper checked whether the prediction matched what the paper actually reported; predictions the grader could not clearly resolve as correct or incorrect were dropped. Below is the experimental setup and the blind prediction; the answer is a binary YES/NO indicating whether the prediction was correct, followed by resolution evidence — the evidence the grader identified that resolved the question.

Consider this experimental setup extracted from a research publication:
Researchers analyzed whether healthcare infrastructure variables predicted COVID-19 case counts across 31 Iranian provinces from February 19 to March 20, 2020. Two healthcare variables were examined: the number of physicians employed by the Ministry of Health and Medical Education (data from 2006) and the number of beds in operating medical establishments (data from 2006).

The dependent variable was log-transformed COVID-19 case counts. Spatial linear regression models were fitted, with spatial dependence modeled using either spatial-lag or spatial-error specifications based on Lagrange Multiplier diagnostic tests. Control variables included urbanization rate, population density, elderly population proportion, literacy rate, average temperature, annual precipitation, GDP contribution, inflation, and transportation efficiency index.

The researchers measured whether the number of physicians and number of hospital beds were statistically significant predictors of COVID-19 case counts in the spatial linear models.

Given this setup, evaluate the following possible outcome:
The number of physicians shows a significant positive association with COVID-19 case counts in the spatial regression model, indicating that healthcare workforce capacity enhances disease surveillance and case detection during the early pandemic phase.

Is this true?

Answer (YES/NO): YES